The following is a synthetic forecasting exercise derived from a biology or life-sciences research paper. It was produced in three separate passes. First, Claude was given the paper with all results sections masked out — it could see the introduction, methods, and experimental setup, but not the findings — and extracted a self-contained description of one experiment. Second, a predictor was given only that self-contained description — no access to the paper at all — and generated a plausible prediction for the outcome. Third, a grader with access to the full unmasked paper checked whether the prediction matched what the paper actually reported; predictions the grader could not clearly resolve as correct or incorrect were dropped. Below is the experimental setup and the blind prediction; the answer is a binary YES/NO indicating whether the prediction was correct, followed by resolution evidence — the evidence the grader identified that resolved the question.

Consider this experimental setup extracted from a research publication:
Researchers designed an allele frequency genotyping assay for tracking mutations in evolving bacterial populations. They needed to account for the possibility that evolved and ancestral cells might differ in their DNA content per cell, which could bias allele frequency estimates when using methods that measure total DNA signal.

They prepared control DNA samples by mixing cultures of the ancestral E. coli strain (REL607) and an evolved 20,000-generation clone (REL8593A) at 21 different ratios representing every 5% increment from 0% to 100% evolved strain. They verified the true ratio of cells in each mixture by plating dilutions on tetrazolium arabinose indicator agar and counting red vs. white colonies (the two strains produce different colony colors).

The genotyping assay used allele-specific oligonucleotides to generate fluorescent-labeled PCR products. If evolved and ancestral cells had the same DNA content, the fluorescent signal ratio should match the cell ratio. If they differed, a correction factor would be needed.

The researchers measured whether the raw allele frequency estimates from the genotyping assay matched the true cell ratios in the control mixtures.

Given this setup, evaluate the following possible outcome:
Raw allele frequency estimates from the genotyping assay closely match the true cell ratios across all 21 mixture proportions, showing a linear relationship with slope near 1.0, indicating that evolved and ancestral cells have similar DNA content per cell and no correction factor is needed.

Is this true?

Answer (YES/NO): NO